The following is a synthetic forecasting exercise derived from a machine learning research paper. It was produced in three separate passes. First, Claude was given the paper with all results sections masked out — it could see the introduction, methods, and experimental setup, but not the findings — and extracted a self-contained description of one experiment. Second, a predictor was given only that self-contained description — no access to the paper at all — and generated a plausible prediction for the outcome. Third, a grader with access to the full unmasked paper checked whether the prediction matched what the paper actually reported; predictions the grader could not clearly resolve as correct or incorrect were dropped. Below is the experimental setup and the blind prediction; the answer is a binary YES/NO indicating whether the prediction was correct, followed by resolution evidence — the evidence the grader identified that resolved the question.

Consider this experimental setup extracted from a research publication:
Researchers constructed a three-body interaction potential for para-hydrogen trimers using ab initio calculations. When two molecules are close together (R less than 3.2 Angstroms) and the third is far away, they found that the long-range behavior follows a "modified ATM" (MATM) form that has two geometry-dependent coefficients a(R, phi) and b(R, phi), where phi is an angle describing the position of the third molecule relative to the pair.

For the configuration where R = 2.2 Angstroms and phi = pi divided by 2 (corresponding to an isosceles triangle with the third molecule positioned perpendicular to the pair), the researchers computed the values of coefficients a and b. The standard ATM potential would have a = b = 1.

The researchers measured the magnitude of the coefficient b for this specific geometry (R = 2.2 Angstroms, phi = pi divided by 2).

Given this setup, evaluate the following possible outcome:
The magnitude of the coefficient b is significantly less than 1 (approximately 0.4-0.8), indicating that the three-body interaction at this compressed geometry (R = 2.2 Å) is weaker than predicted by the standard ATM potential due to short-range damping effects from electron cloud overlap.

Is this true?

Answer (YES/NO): NO